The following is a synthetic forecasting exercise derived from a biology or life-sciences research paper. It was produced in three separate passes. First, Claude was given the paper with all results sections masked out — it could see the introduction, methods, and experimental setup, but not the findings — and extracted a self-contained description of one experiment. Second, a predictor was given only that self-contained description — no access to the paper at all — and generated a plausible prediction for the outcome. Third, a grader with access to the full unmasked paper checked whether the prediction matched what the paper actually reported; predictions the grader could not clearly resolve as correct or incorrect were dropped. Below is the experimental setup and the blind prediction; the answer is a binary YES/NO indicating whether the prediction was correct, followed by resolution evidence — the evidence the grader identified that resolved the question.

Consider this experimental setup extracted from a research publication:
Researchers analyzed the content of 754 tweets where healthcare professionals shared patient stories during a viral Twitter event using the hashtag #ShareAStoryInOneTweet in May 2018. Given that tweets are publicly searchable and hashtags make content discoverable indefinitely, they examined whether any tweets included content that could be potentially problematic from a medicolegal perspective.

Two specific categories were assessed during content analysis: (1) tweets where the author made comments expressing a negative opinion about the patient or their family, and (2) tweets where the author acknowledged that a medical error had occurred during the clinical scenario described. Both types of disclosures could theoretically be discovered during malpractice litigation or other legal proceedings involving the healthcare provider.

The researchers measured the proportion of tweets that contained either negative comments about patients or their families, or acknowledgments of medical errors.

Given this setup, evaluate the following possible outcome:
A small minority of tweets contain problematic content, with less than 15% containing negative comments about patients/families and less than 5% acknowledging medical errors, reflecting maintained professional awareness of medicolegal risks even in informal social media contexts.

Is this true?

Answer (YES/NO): YES